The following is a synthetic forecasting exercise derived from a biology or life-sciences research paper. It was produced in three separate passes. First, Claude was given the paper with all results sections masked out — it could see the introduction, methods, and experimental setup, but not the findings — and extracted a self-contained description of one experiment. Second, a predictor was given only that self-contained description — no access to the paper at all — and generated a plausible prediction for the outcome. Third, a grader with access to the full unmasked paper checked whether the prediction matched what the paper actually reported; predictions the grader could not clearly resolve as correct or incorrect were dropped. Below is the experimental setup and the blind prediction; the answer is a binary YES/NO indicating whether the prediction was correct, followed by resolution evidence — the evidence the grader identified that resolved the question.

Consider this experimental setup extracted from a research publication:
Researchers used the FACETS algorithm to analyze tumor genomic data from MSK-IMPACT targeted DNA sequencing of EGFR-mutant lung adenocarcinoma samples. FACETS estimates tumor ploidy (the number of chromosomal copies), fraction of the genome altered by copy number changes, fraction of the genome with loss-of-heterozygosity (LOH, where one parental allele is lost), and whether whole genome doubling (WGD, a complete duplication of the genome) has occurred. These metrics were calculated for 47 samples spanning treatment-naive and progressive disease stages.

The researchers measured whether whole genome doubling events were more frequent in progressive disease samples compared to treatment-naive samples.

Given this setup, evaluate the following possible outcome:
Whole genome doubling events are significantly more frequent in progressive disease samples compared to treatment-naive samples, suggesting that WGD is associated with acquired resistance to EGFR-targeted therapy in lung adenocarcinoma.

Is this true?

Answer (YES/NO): YES